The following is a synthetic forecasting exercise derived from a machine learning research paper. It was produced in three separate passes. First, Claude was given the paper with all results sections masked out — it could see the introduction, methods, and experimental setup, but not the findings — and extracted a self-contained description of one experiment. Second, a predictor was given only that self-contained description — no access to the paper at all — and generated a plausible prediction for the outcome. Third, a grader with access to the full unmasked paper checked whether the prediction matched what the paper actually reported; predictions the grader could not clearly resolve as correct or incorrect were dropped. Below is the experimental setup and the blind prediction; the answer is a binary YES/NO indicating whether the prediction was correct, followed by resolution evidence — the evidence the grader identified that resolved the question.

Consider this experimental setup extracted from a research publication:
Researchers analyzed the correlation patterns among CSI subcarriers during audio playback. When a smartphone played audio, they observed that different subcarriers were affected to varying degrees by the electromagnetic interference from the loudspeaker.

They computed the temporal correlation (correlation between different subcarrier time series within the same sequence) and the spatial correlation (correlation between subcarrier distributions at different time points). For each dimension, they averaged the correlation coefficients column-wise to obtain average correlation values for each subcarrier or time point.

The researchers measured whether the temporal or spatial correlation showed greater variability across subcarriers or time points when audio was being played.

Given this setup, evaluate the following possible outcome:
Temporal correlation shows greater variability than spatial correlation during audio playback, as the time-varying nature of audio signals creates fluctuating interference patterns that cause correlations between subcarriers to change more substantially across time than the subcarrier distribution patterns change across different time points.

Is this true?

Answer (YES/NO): YES